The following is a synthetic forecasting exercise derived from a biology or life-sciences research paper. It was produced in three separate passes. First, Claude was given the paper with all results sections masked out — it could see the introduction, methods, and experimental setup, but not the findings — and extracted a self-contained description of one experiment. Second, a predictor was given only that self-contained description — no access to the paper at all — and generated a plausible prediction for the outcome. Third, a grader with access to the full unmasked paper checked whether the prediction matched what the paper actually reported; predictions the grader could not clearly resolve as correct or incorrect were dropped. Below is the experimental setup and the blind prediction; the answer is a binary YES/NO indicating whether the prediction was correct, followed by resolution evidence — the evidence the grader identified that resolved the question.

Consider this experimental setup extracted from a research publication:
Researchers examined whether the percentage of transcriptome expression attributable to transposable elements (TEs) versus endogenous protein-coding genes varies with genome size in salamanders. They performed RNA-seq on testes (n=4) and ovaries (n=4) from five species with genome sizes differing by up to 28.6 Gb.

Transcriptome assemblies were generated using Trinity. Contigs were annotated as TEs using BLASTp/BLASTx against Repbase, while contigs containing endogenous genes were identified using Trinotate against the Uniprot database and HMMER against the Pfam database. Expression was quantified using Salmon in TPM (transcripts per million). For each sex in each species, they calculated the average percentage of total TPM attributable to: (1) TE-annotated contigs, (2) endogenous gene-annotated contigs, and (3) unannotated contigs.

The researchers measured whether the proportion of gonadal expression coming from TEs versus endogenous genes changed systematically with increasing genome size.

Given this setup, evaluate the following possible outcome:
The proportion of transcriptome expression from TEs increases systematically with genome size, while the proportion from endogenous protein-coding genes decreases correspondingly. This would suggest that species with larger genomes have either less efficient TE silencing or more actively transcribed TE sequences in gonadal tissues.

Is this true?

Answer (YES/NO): NO